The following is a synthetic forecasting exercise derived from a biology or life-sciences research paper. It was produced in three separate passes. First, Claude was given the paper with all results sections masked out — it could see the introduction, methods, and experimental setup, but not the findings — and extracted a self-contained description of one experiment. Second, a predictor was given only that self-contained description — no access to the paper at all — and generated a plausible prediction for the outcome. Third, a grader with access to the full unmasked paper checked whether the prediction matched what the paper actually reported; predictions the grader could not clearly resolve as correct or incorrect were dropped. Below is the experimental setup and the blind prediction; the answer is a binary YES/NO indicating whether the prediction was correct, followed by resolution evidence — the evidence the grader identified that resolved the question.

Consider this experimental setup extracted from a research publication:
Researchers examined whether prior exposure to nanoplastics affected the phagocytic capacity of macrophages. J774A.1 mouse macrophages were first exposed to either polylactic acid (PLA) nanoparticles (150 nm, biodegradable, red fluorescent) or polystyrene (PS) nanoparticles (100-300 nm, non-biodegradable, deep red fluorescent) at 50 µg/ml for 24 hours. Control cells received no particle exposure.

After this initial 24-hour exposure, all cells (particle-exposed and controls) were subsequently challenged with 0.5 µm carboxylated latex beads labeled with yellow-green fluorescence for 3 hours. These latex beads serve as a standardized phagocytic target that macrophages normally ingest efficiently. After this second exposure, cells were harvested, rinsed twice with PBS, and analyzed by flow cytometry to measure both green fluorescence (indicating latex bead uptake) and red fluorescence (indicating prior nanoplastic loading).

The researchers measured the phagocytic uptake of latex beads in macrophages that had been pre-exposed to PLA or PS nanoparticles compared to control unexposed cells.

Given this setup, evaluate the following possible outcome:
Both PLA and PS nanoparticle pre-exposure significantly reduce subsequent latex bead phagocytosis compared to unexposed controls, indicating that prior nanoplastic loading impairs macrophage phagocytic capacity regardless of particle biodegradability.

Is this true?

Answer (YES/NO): NO